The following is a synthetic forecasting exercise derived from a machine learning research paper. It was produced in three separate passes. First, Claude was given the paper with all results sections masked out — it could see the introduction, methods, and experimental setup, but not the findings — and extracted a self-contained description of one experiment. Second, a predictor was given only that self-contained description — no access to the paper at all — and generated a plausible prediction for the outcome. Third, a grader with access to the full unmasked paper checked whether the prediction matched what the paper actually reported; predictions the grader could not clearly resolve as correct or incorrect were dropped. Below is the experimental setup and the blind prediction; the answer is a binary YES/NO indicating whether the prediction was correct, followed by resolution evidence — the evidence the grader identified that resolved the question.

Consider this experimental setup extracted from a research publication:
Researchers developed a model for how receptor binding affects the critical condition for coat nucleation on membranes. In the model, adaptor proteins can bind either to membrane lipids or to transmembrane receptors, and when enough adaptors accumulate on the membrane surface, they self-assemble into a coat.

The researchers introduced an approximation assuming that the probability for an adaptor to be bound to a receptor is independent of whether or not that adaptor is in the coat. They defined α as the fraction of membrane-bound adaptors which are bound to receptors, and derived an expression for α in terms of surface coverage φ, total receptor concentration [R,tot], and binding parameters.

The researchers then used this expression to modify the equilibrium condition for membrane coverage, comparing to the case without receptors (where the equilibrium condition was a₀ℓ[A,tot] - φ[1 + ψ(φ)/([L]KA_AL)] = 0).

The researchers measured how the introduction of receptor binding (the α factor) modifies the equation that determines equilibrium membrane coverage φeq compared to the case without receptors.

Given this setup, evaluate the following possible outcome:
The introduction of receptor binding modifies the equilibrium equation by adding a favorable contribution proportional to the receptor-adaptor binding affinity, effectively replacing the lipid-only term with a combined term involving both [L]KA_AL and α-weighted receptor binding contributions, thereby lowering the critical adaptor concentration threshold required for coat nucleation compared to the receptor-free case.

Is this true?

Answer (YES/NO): NO